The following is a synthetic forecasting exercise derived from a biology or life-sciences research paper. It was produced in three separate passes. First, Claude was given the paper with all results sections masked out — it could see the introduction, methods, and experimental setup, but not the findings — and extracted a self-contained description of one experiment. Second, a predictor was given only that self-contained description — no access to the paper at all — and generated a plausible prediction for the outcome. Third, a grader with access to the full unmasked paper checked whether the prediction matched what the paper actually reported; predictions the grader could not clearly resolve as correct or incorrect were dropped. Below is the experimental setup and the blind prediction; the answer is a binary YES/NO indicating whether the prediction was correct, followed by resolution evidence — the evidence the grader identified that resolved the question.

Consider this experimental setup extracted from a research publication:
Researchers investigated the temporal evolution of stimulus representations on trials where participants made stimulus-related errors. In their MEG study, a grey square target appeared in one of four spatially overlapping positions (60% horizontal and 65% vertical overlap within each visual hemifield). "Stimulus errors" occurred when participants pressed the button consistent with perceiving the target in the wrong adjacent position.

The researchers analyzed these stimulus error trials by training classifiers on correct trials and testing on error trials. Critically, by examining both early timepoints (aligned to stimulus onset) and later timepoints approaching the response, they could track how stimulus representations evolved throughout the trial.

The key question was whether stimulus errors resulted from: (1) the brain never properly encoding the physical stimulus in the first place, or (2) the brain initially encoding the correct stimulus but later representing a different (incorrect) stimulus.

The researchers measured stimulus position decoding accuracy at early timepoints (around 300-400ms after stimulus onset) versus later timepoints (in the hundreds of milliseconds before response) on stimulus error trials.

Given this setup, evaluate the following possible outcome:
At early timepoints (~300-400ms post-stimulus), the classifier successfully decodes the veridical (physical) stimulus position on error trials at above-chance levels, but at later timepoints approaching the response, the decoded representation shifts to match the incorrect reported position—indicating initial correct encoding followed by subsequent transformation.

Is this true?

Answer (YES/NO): YES